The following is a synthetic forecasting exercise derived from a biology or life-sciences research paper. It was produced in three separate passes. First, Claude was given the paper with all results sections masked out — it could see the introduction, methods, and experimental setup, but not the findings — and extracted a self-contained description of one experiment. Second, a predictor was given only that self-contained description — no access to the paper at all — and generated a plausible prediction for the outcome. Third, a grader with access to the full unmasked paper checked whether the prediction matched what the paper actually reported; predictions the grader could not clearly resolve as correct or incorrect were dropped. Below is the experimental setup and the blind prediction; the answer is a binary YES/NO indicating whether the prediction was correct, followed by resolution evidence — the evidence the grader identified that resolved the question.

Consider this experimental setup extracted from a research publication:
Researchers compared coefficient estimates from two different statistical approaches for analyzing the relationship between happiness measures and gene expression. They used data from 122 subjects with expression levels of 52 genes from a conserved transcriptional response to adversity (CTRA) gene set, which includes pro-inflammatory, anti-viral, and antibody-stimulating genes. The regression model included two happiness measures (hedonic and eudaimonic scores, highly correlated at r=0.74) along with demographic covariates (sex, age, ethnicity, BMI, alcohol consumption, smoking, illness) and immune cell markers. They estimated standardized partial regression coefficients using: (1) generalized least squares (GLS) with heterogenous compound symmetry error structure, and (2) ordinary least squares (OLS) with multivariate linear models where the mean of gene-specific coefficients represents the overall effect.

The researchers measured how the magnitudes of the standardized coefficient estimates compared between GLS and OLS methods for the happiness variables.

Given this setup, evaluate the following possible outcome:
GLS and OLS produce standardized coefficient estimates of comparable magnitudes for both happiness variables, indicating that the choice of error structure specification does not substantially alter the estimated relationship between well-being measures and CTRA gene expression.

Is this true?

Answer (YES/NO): NO